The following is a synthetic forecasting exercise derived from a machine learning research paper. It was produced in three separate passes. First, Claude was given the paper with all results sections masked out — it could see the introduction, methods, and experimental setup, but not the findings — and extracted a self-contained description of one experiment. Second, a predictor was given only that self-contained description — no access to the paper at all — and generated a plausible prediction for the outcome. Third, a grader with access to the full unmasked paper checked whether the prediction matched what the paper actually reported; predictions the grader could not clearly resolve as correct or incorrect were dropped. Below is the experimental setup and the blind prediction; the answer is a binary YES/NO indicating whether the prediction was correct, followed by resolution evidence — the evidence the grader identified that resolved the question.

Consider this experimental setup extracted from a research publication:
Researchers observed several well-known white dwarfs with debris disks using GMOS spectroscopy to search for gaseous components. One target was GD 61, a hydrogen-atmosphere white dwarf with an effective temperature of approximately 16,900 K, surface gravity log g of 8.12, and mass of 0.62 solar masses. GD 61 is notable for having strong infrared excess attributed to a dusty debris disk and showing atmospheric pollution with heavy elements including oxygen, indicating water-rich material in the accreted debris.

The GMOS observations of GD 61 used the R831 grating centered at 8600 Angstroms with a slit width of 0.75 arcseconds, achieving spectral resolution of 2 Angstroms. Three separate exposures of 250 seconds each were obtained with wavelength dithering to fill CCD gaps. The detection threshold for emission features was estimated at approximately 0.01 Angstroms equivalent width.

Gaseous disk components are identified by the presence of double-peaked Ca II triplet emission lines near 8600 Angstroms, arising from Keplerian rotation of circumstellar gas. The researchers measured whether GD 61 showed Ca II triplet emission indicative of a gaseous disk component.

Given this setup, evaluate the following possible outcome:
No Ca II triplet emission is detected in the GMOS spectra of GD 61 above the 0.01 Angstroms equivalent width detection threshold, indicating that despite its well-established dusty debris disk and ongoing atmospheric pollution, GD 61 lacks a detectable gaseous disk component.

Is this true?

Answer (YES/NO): YES